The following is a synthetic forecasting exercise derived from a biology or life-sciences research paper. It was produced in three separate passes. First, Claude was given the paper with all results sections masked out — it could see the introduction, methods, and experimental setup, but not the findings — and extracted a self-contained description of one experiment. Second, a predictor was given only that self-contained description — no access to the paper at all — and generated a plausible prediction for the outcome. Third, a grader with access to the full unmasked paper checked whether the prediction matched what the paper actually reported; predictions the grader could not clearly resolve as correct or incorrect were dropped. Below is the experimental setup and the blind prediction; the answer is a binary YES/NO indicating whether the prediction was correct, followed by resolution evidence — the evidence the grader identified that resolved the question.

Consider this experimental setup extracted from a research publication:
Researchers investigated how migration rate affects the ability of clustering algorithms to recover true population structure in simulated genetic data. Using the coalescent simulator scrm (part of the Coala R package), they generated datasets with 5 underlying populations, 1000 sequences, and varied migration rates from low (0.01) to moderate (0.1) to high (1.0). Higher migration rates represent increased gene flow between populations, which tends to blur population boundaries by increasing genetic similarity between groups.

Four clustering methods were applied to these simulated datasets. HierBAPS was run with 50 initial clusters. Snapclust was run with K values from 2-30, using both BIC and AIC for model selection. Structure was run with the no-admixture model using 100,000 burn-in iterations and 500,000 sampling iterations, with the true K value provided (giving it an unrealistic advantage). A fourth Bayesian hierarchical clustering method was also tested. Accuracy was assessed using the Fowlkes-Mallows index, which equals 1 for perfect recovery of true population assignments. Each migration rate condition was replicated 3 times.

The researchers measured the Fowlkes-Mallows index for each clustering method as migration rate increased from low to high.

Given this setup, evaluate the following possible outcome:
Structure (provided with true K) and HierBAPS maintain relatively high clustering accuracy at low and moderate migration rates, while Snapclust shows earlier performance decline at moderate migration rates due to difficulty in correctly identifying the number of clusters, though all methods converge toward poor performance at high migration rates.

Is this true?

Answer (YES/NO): NO